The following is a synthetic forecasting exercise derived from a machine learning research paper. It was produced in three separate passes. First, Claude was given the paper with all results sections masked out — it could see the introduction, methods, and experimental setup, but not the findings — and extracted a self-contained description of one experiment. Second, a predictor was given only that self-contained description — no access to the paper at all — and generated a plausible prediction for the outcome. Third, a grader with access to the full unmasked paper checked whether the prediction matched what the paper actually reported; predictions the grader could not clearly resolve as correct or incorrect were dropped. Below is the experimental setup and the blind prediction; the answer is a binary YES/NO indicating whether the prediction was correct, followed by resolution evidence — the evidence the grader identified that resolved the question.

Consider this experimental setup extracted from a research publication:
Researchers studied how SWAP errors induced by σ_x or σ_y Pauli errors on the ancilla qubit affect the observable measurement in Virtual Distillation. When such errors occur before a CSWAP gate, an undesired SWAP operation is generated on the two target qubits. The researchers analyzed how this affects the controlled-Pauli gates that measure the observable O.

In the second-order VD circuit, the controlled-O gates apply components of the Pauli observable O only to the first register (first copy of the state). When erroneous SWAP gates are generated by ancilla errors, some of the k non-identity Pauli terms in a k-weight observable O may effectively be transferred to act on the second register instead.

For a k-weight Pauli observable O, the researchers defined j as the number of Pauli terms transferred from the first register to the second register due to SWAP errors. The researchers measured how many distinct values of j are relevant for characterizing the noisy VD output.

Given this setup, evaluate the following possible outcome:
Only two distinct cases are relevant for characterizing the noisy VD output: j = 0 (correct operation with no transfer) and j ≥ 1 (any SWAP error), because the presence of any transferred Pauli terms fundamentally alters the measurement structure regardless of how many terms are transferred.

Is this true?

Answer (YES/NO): NO